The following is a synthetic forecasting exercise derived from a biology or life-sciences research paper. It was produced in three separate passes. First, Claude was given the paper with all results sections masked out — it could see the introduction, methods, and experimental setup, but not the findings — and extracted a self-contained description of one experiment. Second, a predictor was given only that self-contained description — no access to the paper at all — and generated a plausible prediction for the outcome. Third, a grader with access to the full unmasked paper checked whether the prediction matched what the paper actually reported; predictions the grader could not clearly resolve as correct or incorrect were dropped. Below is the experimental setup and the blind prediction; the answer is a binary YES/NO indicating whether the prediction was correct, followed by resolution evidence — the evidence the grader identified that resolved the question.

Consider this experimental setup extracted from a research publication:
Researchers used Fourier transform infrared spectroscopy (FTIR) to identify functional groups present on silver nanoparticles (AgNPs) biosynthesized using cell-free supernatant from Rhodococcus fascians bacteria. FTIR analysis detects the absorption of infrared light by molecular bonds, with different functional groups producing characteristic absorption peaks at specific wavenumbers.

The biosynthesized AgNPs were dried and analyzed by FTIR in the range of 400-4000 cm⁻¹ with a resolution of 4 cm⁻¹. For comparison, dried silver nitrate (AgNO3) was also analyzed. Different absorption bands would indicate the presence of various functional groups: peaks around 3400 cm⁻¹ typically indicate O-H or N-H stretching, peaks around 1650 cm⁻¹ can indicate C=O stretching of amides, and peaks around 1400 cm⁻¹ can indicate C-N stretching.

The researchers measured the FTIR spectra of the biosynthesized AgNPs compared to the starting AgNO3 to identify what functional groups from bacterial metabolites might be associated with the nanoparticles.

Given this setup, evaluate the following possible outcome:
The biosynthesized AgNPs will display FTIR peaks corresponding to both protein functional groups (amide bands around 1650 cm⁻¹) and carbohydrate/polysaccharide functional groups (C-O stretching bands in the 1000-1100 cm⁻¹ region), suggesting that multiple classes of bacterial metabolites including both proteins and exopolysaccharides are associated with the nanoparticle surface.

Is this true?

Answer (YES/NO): NO